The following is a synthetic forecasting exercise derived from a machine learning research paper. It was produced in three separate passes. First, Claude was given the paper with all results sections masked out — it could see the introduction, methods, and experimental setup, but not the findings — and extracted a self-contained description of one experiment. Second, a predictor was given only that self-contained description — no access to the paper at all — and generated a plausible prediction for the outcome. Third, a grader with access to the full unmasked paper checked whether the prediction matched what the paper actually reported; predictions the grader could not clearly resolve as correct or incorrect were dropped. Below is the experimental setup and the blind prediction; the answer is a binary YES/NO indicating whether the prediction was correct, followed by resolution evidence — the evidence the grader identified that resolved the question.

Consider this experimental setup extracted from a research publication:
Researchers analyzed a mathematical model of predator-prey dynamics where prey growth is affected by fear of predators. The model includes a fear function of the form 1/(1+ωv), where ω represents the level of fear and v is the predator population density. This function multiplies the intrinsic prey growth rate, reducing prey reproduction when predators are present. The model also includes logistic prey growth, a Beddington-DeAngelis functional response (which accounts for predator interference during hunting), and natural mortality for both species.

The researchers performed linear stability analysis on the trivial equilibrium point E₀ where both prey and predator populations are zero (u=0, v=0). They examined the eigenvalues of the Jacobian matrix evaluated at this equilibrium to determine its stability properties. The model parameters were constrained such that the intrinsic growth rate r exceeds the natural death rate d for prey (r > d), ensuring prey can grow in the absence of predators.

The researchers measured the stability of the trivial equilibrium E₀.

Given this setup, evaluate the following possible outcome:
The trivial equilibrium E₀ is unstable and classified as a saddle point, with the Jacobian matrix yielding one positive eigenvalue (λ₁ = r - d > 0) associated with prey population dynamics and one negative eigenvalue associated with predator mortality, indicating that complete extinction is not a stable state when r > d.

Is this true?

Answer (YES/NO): YES